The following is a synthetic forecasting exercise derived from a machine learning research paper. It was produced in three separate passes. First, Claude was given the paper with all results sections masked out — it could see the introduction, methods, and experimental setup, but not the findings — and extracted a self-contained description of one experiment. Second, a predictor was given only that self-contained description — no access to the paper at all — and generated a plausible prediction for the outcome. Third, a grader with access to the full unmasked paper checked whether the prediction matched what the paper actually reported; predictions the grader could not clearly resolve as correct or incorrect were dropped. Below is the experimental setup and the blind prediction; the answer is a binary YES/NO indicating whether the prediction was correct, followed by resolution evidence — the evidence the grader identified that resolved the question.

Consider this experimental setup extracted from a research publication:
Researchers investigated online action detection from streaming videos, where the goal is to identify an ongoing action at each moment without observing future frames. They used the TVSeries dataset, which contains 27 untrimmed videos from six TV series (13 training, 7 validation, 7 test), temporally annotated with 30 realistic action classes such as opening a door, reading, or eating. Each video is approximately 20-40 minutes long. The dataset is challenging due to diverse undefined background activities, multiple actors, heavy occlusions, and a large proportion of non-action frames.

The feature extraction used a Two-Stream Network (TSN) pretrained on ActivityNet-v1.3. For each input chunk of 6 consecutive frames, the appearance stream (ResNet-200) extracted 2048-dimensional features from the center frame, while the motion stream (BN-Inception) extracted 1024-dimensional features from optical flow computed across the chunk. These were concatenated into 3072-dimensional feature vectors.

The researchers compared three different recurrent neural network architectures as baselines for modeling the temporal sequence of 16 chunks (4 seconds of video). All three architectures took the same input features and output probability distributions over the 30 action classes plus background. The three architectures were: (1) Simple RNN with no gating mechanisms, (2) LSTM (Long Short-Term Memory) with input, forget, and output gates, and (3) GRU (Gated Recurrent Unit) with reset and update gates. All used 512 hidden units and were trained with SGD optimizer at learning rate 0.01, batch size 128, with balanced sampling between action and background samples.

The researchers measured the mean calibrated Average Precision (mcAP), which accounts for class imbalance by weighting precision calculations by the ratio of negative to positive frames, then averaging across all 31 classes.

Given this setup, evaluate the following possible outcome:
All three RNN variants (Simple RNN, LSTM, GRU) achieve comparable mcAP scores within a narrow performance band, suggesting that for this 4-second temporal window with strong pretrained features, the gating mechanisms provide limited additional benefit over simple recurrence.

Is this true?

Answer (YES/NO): YES